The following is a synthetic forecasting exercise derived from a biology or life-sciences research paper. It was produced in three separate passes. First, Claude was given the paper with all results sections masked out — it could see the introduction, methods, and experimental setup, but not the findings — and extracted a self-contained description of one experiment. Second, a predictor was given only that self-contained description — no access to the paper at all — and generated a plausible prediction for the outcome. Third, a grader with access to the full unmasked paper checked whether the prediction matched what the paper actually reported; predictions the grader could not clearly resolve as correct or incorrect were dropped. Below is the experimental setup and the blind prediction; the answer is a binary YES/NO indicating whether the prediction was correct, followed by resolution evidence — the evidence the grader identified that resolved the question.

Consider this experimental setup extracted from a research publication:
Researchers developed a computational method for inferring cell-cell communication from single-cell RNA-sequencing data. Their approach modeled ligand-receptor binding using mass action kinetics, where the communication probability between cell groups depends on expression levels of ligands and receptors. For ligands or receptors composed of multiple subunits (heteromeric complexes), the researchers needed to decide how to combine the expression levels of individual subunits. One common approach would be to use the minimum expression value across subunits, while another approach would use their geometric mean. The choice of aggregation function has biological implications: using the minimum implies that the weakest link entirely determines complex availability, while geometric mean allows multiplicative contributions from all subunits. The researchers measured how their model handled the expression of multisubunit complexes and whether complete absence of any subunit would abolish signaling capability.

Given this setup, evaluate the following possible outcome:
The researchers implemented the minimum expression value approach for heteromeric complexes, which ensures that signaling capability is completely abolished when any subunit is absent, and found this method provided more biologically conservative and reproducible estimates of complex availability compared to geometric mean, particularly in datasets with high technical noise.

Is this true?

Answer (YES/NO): NO